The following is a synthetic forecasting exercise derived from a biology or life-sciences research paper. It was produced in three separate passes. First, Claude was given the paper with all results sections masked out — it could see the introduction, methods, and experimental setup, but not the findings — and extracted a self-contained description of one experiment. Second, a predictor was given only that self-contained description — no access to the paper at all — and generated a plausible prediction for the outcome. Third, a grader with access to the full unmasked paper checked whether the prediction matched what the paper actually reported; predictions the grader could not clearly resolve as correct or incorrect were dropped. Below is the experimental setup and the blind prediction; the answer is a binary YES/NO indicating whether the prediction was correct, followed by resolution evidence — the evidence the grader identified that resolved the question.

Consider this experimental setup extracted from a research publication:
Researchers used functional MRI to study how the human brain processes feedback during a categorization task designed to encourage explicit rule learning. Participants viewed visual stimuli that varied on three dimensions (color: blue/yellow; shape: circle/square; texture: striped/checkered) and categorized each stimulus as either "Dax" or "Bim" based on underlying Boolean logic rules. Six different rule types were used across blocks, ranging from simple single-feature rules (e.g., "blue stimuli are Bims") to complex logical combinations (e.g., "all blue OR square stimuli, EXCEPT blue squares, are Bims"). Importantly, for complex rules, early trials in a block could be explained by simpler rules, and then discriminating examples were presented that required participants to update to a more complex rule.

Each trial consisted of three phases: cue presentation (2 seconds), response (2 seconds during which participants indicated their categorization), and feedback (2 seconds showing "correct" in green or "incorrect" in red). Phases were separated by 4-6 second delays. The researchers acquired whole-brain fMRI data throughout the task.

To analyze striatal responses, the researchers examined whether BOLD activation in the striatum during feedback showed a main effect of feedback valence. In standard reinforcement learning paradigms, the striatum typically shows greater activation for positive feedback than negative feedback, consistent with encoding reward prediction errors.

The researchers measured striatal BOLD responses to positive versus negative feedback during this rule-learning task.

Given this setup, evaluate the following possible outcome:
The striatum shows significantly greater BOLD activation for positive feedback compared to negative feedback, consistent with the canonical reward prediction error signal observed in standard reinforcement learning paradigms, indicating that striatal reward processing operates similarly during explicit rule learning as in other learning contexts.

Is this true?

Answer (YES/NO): NO